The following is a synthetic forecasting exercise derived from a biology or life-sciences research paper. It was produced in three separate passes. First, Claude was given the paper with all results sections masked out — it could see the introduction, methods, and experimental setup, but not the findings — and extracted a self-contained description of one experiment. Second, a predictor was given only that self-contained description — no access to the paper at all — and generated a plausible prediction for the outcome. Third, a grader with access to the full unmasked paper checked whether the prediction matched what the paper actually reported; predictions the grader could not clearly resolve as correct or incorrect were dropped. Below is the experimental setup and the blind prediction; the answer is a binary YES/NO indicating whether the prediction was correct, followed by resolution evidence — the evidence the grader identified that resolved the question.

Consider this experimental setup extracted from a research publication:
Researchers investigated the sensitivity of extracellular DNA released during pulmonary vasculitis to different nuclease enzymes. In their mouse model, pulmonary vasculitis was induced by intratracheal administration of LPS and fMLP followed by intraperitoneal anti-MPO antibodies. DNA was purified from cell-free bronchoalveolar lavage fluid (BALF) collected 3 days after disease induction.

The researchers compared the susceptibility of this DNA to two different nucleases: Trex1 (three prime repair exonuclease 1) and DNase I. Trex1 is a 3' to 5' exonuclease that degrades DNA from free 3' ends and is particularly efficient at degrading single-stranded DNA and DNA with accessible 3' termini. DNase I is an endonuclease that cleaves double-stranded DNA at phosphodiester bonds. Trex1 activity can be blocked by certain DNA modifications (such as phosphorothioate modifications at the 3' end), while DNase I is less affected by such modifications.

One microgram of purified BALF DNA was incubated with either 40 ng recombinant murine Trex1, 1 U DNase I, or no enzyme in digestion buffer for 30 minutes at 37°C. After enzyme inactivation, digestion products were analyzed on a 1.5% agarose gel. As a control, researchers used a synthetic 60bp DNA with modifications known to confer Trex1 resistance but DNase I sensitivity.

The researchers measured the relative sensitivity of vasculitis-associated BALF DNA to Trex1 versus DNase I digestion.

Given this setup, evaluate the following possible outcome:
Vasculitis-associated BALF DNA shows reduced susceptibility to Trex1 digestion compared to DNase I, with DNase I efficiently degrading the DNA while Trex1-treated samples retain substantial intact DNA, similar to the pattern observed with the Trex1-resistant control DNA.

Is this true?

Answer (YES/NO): NO